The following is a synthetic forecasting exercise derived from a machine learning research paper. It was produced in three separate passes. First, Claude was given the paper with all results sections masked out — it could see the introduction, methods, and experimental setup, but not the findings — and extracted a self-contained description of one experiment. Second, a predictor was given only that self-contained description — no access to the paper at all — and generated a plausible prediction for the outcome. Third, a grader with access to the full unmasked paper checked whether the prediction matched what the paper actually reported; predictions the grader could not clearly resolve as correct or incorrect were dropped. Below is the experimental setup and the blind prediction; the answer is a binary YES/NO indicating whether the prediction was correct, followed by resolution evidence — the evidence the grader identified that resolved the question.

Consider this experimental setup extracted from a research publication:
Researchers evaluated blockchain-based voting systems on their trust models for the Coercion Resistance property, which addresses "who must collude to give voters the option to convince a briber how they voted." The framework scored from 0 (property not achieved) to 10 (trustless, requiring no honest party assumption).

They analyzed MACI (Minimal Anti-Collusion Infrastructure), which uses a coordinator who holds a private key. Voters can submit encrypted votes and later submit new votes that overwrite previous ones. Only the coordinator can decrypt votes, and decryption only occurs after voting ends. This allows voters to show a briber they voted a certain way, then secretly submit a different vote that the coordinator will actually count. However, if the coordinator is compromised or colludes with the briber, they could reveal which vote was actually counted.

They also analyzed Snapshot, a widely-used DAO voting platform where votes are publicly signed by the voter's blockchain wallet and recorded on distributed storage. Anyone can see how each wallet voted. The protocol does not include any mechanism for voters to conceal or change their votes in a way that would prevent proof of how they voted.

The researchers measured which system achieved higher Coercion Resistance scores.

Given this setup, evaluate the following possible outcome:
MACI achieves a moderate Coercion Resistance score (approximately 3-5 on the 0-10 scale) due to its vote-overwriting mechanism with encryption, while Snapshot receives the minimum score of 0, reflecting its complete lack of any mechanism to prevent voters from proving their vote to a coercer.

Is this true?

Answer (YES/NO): NO